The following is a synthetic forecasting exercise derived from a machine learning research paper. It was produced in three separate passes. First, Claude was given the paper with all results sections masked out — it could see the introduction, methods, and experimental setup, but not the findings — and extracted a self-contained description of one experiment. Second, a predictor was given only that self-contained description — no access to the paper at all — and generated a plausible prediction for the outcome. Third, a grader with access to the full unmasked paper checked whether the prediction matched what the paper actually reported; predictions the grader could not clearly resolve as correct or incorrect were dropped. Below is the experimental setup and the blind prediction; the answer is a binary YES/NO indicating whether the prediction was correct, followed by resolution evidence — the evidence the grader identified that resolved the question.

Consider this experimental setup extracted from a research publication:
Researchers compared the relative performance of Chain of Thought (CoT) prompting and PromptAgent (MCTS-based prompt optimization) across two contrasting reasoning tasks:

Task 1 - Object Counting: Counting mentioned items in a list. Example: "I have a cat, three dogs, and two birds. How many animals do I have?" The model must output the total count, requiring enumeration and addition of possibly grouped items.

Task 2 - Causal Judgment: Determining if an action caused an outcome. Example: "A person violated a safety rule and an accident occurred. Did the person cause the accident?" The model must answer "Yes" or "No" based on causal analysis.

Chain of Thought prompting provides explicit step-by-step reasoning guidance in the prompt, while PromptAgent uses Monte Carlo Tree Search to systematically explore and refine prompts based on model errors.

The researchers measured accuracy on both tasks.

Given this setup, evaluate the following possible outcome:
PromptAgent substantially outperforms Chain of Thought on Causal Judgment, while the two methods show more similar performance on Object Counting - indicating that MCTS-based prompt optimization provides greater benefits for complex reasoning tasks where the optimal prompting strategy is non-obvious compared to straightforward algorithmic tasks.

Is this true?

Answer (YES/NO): NO